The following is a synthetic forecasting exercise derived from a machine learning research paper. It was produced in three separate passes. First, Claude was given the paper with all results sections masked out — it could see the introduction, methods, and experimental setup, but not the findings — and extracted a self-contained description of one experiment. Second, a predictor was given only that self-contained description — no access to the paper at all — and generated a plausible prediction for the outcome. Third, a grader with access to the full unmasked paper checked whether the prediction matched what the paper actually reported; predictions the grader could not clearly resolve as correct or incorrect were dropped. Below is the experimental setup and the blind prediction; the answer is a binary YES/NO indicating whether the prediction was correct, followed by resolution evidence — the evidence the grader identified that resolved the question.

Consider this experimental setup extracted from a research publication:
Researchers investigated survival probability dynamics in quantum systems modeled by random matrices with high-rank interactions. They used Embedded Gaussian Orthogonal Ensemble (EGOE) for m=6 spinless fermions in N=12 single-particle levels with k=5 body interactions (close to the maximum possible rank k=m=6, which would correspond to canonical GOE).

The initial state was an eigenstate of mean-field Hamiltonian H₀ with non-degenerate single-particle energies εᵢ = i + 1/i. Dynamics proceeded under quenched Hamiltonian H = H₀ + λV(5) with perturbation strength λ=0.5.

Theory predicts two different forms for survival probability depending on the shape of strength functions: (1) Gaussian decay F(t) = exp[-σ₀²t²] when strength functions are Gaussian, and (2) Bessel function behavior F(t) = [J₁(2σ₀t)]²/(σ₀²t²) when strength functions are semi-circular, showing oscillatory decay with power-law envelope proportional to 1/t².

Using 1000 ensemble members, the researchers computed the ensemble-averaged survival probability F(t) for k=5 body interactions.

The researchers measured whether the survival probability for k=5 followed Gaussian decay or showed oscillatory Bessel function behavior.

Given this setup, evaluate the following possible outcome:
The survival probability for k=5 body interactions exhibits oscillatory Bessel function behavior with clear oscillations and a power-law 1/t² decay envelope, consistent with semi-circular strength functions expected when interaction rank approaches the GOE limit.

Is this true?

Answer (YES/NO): NO